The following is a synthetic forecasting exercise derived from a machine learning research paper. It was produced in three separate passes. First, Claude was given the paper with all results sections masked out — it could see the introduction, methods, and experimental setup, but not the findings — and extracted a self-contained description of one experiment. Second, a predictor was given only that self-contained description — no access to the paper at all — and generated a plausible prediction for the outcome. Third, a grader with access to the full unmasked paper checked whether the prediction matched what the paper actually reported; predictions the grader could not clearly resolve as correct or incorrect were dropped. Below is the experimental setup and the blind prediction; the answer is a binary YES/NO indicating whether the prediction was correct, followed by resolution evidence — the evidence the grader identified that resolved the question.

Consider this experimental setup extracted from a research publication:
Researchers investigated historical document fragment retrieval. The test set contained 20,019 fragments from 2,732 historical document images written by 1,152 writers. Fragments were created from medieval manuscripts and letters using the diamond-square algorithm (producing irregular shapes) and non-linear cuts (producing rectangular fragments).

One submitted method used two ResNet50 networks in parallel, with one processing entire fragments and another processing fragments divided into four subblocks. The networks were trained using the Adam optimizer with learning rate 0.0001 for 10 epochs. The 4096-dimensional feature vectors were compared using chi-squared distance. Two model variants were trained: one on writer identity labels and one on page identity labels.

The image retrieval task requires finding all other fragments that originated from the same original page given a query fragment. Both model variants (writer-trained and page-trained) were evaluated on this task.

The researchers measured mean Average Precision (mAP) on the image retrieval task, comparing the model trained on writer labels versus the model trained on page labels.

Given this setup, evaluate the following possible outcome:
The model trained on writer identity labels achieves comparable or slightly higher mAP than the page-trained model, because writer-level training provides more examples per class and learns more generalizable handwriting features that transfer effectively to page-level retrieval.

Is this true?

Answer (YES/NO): NO